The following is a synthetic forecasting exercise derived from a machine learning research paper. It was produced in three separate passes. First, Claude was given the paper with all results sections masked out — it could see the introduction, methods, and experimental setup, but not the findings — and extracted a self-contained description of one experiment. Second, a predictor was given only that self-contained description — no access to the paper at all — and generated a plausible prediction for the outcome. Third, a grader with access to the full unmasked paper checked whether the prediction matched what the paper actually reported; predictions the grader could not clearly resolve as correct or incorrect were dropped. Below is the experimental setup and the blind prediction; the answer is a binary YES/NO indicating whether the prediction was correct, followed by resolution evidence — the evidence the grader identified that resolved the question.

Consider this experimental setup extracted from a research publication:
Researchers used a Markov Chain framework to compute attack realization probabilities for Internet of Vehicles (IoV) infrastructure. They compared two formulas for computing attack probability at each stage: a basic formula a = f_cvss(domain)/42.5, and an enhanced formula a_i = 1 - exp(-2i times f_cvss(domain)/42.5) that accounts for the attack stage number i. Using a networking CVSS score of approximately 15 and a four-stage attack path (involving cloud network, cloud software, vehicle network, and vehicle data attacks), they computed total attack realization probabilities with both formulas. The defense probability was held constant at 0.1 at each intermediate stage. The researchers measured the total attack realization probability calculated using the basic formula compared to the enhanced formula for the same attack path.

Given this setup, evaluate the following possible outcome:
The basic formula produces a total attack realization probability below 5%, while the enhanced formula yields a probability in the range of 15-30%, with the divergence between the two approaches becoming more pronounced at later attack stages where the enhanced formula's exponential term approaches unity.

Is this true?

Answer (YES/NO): YES